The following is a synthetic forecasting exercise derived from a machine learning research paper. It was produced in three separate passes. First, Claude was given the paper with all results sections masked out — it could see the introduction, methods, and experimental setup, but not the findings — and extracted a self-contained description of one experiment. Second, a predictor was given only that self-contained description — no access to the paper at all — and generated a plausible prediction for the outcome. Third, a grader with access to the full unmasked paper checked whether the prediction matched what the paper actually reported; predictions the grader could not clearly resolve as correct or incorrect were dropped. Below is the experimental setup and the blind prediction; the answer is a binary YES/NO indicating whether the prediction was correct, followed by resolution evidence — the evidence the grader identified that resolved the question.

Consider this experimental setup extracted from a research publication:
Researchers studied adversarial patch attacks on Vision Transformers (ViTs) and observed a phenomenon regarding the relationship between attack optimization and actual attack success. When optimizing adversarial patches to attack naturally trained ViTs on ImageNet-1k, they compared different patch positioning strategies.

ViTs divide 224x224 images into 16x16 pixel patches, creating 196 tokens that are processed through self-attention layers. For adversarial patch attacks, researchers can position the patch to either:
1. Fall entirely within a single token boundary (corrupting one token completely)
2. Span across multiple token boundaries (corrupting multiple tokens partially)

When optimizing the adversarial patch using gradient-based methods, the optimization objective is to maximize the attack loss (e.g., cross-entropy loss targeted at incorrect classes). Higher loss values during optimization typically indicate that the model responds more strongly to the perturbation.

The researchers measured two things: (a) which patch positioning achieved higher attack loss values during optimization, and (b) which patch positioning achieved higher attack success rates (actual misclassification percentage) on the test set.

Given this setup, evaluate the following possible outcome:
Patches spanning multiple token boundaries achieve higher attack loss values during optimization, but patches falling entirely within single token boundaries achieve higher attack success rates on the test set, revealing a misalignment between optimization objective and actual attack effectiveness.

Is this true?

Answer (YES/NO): NO